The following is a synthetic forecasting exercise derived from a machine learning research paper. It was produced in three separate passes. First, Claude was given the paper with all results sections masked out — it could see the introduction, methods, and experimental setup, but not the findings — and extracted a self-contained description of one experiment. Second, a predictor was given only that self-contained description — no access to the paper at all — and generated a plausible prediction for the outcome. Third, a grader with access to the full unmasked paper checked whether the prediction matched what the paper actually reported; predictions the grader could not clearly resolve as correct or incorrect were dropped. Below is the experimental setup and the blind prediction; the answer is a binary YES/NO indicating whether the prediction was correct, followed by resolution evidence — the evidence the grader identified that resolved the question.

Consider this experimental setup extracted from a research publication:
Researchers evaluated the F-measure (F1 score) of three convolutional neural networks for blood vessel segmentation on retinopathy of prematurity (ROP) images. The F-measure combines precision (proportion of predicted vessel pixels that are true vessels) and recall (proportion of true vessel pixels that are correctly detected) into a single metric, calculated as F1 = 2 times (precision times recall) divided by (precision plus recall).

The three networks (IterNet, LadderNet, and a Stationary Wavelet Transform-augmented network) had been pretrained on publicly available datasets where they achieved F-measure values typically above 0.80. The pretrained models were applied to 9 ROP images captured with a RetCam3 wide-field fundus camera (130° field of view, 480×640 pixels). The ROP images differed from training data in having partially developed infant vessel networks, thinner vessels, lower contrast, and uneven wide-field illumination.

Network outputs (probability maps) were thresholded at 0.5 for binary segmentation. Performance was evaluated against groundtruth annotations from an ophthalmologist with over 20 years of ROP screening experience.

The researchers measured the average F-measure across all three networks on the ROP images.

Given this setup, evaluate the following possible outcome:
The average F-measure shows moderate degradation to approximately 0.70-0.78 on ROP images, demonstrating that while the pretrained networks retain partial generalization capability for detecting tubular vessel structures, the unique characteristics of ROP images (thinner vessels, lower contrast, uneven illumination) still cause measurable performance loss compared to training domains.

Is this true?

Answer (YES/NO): NO